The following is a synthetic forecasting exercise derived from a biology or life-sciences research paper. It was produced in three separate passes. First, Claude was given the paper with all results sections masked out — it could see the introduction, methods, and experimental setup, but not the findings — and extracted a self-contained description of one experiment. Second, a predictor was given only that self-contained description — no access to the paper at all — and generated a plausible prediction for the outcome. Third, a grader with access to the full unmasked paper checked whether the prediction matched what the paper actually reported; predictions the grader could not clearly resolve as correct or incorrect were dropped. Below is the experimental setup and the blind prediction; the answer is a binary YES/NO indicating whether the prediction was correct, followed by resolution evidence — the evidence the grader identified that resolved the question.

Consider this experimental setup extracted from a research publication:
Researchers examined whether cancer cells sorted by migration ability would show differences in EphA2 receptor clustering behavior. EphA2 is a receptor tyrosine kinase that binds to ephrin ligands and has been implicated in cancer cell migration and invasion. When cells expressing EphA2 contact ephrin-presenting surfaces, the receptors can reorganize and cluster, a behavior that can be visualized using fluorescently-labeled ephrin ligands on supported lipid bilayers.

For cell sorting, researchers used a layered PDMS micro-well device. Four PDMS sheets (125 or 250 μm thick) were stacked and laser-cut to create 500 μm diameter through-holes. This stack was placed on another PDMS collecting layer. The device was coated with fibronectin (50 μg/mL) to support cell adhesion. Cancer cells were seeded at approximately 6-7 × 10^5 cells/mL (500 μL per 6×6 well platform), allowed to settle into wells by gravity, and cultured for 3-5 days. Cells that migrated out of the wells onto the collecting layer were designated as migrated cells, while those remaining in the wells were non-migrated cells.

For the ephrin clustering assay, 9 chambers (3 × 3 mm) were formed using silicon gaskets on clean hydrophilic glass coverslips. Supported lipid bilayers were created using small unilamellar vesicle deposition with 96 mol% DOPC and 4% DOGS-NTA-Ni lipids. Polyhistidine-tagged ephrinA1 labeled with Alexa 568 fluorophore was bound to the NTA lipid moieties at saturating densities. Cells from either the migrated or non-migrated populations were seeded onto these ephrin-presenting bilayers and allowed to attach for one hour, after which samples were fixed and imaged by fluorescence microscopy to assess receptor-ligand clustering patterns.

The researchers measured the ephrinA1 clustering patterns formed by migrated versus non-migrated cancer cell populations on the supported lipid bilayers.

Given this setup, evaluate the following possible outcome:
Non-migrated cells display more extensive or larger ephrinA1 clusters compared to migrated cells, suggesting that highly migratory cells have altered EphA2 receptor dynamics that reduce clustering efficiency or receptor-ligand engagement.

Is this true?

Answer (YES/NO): NO